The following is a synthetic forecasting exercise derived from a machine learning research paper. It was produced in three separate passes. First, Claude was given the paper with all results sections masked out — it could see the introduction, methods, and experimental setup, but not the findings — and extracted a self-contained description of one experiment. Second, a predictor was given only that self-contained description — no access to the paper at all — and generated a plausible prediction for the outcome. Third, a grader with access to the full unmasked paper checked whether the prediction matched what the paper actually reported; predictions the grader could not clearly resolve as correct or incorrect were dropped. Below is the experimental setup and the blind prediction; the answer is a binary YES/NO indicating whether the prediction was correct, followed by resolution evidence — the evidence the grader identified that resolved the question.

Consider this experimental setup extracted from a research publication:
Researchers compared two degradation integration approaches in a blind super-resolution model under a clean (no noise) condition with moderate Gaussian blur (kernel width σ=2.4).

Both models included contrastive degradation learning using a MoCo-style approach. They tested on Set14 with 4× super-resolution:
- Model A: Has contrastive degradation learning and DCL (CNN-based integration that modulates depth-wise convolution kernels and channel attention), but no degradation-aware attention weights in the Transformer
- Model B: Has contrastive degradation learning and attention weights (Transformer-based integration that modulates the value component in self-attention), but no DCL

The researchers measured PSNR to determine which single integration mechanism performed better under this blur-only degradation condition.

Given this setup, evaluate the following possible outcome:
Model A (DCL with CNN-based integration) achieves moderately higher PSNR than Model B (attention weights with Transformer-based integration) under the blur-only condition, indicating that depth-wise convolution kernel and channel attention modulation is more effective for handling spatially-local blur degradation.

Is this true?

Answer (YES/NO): NO